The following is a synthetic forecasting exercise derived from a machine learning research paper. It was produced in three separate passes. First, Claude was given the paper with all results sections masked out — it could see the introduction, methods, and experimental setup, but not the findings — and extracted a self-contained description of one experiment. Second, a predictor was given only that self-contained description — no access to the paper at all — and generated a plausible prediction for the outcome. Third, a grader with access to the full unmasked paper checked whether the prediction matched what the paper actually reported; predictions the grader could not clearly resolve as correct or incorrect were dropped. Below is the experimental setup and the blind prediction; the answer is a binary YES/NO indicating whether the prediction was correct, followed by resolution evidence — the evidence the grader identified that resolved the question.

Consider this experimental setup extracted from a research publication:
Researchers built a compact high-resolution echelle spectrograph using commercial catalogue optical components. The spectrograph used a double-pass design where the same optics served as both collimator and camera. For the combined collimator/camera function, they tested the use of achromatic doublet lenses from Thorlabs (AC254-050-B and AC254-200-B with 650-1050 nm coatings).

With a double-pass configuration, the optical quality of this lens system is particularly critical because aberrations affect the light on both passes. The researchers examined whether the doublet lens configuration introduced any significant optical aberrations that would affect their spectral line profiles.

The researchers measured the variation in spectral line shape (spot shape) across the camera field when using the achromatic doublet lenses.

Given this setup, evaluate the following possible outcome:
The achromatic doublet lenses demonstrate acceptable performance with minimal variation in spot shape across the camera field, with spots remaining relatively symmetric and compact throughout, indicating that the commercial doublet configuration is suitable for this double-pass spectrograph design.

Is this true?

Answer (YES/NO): NO